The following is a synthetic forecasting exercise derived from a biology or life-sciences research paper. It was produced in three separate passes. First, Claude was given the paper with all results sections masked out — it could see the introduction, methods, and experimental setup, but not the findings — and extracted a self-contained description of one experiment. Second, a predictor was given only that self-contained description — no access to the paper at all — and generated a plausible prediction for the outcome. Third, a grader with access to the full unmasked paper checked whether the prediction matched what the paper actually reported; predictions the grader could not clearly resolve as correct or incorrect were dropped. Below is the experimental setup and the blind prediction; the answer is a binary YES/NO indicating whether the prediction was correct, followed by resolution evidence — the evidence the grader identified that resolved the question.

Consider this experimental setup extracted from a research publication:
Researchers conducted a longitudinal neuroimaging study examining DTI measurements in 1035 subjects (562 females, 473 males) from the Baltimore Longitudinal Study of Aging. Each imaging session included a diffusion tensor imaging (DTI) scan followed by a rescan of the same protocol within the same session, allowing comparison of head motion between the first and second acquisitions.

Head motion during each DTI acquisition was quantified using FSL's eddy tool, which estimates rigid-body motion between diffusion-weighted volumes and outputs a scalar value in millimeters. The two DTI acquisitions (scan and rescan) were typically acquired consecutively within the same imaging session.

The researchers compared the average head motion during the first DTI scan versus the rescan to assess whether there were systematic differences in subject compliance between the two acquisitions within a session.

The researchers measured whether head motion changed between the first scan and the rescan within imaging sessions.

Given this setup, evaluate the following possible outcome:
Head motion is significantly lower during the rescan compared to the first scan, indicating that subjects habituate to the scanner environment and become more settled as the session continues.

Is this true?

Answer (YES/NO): NO